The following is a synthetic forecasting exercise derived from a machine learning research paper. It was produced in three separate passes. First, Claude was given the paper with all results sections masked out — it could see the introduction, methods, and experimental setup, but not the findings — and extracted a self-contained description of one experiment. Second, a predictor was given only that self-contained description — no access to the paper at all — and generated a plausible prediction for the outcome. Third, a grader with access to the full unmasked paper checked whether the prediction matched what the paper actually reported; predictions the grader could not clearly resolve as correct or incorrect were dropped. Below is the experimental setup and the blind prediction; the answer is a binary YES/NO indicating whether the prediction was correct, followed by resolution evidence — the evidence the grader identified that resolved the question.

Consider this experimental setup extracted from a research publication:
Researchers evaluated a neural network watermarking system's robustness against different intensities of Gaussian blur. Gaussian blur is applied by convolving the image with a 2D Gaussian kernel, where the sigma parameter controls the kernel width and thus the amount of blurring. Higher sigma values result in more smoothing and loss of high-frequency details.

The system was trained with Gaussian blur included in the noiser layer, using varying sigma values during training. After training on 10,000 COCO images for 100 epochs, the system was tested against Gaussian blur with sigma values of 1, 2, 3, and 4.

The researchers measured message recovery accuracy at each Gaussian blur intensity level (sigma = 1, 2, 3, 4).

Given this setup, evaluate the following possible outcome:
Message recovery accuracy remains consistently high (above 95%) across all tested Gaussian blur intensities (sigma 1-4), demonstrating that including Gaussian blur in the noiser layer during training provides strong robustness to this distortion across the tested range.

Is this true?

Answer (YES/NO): YES